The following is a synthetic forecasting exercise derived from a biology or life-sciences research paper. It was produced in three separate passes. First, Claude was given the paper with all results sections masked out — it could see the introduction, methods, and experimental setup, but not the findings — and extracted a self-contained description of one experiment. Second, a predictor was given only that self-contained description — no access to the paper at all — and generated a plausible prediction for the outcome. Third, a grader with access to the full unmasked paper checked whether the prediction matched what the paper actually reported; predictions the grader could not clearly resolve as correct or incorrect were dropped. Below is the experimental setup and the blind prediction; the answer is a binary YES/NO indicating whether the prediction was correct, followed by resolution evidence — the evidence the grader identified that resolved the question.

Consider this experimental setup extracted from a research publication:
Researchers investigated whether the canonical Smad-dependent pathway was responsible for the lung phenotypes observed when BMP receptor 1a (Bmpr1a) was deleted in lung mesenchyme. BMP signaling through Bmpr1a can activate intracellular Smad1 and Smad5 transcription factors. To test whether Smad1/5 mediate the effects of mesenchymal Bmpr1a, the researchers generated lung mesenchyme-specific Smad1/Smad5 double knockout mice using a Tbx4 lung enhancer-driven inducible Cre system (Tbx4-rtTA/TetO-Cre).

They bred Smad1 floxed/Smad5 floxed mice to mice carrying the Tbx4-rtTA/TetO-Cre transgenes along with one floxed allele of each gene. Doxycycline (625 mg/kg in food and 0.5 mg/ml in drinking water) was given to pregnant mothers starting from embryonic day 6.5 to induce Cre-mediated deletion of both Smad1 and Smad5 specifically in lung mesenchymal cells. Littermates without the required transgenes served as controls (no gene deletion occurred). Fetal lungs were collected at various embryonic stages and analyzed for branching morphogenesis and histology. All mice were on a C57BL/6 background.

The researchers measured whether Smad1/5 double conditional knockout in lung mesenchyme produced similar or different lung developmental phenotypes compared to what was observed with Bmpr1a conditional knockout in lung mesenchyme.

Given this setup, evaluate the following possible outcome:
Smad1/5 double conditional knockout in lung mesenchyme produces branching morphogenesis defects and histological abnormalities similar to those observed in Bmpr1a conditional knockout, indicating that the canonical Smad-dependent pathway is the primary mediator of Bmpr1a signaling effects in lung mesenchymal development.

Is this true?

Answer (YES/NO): NO